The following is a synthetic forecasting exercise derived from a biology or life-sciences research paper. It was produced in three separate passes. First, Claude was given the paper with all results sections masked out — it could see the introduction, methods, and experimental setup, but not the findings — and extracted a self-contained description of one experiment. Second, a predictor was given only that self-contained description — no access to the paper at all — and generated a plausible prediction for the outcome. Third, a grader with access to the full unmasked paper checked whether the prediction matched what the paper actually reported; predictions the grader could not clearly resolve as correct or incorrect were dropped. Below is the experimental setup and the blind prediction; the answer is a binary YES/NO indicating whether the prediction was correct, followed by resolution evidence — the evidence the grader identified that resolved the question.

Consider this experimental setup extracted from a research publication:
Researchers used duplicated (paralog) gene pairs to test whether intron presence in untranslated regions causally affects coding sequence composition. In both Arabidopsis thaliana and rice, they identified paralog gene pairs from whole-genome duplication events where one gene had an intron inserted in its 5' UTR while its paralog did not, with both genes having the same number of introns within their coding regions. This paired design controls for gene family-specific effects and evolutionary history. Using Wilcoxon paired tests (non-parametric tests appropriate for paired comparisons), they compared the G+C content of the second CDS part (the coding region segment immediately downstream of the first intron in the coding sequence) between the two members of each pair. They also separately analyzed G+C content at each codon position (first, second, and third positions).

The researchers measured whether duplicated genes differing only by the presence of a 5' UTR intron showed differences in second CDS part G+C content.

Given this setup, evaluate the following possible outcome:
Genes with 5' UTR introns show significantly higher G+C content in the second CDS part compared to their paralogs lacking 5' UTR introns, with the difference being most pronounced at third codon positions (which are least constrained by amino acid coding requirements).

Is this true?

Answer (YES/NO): NO